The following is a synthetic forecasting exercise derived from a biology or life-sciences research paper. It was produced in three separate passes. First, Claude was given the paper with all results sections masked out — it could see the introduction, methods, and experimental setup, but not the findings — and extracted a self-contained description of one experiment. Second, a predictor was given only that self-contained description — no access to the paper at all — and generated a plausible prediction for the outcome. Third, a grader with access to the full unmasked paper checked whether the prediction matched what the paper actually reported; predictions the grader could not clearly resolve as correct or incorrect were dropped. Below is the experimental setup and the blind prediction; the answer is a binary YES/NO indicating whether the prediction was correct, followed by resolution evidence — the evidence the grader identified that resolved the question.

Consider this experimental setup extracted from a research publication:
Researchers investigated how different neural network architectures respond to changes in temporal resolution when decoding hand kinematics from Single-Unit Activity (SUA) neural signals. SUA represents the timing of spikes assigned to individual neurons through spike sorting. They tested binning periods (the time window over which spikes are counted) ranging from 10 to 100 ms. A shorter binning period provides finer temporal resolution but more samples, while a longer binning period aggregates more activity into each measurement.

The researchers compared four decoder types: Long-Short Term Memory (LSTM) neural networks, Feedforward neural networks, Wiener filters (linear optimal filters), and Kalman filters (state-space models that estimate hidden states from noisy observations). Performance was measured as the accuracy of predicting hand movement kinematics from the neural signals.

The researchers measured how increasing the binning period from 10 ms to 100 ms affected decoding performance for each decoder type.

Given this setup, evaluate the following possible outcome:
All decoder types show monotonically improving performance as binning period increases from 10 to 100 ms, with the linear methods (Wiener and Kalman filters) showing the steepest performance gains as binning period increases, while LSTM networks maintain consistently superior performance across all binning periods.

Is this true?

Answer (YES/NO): NO